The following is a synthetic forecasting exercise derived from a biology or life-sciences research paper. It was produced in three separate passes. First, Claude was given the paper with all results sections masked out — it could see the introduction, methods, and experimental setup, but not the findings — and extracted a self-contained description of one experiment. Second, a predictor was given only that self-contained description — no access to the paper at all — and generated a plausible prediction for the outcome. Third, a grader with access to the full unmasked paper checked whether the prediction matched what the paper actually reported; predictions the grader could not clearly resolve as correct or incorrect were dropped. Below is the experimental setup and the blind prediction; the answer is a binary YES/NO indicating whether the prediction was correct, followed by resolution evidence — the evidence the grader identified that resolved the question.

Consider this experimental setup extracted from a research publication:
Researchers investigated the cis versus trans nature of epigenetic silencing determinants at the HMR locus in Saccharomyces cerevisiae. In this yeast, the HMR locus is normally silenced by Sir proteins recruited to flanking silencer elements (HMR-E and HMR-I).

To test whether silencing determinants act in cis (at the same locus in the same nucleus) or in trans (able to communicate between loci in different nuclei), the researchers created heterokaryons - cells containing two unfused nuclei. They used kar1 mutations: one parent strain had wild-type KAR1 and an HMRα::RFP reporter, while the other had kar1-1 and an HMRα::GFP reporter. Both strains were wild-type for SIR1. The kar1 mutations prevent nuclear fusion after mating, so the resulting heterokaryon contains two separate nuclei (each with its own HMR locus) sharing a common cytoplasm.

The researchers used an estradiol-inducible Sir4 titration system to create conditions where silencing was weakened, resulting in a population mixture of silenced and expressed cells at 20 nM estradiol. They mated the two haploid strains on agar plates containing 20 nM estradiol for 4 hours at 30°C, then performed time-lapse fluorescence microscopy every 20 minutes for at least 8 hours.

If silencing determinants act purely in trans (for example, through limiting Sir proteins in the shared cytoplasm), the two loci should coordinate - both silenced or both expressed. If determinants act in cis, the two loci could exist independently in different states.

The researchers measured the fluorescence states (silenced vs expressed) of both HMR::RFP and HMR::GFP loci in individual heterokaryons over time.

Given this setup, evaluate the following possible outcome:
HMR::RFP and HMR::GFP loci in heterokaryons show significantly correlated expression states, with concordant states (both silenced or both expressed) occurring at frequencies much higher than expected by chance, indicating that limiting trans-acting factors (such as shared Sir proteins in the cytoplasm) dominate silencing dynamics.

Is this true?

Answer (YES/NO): NO